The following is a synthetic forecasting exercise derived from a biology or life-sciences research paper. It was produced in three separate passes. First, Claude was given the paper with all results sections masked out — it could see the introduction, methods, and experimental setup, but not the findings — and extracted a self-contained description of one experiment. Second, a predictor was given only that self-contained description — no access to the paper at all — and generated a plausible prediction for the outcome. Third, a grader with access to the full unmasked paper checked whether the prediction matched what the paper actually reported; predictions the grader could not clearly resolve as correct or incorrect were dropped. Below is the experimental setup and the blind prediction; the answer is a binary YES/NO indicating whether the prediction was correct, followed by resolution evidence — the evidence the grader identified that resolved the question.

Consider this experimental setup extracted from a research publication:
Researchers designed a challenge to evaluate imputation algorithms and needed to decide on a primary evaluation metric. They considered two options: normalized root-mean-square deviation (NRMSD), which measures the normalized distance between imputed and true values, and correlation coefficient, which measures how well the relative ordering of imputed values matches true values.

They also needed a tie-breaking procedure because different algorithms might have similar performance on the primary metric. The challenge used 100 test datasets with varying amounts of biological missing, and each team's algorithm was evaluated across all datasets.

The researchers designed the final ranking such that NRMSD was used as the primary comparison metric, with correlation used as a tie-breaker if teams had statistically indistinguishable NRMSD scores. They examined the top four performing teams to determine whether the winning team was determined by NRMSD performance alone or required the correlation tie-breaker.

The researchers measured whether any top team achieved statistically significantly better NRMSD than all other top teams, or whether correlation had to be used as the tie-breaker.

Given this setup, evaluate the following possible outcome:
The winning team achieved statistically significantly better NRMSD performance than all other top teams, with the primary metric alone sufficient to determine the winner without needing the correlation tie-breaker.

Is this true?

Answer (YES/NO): NO